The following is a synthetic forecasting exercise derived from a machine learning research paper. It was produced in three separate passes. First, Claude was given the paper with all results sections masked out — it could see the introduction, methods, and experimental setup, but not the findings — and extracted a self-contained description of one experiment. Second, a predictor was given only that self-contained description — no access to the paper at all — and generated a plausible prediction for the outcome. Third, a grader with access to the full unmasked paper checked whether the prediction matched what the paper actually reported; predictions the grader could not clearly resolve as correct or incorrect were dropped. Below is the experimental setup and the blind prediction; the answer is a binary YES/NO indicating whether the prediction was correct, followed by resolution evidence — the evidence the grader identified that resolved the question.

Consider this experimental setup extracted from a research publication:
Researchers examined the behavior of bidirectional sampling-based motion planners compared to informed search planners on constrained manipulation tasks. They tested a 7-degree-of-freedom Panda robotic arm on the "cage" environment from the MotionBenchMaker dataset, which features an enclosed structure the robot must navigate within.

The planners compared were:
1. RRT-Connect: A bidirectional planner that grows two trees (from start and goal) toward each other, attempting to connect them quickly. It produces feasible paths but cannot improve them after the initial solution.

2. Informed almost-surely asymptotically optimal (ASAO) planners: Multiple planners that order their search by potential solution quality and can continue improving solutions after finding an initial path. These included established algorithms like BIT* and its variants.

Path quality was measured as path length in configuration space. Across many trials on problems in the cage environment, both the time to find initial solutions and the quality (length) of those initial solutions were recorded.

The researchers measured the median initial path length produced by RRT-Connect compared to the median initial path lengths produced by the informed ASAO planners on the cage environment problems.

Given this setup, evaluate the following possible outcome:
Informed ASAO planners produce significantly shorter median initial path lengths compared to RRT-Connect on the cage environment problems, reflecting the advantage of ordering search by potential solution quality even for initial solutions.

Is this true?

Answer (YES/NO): NO